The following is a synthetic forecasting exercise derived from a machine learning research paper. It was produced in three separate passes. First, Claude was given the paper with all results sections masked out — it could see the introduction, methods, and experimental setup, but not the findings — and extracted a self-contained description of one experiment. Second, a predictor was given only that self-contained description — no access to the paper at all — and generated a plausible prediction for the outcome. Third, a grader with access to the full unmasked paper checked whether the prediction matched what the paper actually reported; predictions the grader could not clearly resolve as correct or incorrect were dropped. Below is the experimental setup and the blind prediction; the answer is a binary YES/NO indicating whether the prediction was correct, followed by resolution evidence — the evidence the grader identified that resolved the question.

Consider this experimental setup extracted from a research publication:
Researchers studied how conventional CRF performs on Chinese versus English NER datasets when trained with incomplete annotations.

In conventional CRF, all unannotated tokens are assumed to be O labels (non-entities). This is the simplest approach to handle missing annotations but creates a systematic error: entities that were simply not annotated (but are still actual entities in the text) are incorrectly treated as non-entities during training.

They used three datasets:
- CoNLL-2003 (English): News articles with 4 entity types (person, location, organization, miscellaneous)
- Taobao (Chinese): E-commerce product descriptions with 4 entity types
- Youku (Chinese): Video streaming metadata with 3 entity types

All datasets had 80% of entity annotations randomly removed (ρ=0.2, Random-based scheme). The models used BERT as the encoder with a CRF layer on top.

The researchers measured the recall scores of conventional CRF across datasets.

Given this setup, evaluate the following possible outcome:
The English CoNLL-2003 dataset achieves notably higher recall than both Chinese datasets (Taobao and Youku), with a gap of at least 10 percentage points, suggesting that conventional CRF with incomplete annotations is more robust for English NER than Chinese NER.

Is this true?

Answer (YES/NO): NO